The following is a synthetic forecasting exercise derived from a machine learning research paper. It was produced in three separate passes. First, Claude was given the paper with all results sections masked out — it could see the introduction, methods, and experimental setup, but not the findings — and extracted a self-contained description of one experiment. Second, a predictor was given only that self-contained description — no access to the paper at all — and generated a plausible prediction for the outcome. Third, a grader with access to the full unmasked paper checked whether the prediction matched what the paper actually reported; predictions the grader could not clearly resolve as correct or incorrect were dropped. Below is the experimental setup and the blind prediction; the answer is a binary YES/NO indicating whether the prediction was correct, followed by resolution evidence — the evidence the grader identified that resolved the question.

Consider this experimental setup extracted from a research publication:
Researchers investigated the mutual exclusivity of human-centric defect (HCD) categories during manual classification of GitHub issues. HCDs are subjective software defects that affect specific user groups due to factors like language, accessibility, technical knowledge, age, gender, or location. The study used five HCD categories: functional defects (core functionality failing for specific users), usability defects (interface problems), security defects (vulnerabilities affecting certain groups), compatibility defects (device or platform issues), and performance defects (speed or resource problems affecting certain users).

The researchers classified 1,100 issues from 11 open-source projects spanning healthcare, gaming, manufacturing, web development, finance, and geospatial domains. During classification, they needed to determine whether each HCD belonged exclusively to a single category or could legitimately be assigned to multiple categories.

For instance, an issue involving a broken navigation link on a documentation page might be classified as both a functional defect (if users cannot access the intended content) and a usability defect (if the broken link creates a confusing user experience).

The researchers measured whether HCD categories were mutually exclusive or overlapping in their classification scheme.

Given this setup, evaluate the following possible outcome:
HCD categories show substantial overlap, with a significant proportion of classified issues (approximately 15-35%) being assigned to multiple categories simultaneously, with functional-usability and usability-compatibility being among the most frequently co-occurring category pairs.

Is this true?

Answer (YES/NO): NO